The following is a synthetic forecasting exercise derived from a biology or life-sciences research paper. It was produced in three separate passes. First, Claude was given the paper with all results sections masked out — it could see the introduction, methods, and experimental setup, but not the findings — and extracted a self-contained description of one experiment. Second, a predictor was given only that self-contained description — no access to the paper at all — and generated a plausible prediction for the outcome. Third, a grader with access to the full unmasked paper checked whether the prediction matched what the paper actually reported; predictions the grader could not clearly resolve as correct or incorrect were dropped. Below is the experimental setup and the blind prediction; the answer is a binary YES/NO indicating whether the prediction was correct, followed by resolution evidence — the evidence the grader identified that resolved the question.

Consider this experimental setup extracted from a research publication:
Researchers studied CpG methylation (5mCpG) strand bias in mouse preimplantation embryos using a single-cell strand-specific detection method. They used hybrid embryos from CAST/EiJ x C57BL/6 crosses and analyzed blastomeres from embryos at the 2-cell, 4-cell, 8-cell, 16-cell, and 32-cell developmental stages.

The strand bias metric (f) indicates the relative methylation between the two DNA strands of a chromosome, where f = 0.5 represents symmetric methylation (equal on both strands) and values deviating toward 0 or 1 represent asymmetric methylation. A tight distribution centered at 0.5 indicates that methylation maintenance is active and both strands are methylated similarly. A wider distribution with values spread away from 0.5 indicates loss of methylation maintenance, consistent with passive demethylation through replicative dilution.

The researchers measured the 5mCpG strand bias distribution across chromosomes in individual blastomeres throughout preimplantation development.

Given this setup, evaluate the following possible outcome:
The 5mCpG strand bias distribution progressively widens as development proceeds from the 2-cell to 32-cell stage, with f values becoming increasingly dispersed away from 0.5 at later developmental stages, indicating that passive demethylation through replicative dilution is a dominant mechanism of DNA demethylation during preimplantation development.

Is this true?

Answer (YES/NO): NO